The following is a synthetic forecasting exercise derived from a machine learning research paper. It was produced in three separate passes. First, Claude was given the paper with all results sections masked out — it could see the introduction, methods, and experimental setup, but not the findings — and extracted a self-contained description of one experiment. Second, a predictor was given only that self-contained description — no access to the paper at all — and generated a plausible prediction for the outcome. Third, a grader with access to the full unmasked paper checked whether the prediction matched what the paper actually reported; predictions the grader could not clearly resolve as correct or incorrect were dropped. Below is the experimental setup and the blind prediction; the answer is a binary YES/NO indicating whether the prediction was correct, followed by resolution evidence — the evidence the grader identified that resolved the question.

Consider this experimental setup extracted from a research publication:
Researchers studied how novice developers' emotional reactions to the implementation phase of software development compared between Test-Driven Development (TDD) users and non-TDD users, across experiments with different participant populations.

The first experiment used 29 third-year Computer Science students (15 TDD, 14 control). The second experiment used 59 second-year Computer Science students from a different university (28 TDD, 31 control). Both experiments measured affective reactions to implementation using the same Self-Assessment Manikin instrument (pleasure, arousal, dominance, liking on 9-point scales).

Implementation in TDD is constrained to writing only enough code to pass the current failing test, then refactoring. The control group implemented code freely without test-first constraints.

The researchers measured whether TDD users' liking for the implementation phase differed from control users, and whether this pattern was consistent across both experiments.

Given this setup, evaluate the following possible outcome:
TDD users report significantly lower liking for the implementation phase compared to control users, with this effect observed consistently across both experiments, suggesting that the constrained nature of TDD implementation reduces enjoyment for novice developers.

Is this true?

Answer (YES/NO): NO